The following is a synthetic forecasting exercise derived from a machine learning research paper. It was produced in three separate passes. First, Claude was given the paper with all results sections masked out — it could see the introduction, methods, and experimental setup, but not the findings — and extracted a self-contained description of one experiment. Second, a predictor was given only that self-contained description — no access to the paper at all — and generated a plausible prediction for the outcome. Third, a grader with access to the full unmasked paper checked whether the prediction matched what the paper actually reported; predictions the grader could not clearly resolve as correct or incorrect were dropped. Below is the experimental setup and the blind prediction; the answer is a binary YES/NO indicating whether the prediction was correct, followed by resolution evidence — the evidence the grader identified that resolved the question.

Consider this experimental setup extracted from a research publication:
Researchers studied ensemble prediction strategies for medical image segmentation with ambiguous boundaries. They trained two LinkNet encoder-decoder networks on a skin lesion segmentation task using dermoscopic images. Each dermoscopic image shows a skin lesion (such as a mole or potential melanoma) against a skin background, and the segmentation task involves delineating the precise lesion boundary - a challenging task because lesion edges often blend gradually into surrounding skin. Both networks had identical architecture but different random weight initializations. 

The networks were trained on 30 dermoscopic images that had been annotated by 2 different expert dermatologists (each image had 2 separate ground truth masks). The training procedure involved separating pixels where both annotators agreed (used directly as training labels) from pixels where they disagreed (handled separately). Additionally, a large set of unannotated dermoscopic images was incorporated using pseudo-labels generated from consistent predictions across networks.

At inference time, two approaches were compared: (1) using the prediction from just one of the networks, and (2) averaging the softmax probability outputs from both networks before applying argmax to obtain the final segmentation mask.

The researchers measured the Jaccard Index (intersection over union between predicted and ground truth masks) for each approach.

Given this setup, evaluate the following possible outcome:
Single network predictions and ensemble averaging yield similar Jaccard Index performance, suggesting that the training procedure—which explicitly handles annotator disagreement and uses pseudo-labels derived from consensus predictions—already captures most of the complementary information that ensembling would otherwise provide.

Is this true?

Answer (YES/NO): NO